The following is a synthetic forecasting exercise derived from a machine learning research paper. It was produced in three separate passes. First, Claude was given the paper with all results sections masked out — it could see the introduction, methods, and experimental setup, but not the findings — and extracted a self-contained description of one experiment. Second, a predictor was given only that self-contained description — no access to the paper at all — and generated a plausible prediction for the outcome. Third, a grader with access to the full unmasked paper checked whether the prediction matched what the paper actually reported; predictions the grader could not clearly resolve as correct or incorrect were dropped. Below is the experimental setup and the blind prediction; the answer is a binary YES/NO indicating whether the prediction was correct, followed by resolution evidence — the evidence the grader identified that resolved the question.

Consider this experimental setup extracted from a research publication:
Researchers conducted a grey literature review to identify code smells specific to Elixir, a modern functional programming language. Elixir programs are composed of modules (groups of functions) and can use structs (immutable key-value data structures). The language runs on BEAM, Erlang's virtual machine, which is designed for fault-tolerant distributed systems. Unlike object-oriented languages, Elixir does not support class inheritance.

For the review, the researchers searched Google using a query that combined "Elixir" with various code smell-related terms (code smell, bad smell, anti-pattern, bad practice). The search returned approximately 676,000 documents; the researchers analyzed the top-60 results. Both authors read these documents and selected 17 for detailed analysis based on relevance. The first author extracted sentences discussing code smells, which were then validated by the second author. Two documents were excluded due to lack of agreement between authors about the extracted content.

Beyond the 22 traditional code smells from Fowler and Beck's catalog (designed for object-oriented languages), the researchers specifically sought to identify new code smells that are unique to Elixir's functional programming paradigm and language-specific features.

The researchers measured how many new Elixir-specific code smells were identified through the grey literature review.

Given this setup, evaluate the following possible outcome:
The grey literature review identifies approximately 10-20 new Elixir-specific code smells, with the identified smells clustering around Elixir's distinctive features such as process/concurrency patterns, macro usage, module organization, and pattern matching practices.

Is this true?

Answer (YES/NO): YES